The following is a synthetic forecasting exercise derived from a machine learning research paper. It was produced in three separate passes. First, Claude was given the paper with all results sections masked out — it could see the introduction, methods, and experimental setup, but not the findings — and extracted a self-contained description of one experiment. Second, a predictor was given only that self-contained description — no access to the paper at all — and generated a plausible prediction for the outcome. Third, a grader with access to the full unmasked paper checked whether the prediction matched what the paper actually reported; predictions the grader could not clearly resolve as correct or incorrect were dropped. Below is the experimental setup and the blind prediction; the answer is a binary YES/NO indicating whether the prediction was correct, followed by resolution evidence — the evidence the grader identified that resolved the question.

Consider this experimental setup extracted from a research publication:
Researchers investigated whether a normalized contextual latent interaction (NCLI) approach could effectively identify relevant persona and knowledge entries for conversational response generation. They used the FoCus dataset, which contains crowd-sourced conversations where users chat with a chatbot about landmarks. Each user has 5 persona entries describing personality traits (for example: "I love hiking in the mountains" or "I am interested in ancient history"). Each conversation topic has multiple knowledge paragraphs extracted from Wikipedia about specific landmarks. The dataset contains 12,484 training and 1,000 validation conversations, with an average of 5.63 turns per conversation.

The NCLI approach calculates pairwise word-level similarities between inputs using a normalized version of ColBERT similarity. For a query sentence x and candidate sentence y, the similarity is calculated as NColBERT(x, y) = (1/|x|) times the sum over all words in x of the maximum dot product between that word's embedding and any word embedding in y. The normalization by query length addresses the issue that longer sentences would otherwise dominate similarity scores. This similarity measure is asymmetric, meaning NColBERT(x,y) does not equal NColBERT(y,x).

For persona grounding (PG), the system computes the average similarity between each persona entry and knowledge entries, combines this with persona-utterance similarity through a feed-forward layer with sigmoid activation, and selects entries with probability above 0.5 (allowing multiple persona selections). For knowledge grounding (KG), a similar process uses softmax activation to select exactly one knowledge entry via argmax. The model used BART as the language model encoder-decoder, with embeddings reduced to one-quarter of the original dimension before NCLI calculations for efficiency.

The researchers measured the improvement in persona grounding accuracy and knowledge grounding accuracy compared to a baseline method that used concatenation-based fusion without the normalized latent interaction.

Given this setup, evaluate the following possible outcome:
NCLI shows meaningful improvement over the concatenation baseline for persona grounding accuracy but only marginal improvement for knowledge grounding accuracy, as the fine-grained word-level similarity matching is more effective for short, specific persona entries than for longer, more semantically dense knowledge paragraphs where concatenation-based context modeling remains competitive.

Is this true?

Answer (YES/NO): NO